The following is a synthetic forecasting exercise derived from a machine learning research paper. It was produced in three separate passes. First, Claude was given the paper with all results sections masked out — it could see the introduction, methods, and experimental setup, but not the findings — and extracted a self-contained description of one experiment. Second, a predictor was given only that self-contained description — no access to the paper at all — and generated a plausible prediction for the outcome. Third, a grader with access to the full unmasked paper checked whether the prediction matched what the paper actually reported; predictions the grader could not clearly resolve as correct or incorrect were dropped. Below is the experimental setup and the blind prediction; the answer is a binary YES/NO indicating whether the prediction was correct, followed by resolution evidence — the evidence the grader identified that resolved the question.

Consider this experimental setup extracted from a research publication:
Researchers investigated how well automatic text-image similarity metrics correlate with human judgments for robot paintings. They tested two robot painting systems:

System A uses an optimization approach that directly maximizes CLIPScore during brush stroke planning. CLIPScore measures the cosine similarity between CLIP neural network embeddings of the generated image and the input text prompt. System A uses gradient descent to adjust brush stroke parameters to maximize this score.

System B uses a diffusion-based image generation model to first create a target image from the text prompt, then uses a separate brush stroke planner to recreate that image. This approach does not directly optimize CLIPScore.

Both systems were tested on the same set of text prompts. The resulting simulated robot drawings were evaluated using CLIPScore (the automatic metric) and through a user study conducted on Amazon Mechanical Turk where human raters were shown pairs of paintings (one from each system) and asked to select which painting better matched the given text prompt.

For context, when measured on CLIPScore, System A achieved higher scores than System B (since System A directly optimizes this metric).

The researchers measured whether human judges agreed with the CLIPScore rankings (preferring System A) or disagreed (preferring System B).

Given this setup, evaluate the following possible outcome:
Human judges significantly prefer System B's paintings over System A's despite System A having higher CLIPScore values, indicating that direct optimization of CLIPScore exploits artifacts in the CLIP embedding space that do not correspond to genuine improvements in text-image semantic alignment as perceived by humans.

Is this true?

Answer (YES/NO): YES